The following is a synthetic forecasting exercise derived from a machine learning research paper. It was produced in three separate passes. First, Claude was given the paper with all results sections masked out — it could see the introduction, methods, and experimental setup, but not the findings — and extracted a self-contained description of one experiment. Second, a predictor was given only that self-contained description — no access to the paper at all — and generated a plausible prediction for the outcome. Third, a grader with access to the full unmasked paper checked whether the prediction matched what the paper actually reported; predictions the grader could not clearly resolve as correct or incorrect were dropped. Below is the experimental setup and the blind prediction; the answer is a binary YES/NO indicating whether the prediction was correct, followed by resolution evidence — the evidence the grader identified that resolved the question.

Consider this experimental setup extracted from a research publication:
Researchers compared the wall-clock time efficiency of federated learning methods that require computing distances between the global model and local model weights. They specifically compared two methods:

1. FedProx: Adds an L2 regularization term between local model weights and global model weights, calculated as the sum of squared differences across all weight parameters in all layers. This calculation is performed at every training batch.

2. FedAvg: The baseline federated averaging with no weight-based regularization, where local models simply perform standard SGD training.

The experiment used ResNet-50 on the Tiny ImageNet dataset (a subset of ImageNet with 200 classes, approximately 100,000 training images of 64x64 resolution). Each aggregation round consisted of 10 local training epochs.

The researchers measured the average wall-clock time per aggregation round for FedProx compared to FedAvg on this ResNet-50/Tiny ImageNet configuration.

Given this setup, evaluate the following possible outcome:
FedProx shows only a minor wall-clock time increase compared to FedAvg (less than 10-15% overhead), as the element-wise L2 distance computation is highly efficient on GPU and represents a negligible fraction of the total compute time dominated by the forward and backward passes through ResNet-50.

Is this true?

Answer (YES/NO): YES